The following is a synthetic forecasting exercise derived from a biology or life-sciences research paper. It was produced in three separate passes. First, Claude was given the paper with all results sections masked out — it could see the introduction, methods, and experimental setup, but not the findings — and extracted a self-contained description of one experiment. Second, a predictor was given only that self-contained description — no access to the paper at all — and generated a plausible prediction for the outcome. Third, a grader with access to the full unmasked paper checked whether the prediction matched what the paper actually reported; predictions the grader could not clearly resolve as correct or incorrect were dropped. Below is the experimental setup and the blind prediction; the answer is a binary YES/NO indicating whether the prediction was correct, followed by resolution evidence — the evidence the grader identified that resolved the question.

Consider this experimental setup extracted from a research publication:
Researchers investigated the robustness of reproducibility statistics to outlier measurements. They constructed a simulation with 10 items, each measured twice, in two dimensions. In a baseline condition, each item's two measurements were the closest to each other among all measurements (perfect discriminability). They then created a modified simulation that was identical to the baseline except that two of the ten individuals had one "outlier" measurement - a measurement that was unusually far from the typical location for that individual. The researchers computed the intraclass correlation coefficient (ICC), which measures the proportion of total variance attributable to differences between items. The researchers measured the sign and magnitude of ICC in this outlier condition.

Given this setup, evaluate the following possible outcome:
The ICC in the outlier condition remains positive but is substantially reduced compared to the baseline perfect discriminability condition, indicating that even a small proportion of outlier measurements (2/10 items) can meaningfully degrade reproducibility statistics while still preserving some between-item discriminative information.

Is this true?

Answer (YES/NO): NO